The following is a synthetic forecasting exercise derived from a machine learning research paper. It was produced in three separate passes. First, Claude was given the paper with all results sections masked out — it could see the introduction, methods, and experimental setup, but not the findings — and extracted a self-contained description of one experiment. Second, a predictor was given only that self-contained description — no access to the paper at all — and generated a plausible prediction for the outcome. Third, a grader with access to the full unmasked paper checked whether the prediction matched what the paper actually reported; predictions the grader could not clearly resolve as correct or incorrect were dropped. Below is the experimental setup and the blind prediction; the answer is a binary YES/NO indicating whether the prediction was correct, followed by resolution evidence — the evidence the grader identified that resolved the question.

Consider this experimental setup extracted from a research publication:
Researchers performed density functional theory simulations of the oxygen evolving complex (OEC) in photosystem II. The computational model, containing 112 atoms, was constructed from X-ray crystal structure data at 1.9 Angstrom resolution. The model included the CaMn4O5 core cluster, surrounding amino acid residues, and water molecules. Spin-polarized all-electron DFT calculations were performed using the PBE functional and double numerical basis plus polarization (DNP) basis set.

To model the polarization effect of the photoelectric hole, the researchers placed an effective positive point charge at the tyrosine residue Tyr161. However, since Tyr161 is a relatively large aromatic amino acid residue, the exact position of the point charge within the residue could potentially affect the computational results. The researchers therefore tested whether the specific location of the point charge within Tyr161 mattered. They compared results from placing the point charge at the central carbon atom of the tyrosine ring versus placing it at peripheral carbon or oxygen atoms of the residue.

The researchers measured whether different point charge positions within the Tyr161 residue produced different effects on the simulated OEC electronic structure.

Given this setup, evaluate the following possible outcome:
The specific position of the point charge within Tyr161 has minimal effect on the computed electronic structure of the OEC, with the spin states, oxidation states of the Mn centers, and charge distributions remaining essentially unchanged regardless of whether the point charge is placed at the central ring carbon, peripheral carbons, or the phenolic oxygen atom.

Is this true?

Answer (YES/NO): YES